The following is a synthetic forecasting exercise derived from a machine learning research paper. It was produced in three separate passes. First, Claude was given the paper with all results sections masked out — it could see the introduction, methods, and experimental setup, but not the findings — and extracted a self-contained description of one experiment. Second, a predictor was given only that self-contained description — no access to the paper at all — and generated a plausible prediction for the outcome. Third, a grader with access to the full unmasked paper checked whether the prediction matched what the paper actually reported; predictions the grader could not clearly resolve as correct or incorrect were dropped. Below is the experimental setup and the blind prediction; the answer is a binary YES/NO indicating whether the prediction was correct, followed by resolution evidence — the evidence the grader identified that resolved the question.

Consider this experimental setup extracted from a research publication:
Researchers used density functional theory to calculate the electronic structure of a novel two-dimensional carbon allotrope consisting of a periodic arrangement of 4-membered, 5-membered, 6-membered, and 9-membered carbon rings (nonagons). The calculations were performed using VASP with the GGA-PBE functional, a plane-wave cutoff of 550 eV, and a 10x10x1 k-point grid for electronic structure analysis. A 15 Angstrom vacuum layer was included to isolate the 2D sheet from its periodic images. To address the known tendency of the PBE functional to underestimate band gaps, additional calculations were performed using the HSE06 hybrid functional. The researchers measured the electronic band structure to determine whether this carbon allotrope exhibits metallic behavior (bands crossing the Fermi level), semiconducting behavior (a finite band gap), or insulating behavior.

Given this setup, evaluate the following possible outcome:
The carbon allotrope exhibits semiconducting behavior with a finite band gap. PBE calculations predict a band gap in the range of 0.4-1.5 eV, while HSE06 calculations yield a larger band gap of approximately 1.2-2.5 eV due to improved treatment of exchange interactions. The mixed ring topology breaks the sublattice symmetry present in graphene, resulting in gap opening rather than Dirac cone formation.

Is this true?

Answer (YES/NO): NO